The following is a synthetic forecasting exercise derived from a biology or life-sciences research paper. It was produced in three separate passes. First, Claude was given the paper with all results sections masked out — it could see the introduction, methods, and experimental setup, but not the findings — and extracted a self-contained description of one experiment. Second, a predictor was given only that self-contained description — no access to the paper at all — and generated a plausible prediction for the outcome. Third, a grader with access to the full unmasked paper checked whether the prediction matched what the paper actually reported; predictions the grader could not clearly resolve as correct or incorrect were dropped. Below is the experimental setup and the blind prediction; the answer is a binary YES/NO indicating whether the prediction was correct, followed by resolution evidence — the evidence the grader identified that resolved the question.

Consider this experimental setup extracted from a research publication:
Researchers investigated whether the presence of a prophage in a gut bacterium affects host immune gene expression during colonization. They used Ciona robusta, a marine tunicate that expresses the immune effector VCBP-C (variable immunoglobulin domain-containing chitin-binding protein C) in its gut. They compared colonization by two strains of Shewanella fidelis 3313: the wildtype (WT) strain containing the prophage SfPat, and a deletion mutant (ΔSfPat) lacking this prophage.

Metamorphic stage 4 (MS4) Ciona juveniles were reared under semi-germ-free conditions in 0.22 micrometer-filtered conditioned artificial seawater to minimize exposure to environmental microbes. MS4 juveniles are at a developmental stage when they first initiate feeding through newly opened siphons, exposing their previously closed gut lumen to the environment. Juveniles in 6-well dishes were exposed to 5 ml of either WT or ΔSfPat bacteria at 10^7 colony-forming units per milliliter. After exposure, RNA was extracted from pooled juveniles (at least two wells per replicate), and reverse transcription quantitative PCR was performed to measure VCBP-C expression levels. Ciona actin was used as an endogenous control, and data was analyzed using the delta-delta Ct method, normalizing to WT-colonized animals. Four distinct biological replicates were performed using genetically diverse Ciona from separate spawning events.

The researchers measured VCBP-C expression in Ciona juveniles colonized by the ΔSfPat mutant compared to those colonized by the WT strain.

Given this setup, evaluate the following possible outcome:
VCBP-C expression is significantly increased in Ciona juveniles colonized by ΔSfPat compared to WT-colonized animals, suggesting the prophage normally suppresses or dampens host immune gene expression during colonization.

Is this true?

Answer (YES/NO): YES